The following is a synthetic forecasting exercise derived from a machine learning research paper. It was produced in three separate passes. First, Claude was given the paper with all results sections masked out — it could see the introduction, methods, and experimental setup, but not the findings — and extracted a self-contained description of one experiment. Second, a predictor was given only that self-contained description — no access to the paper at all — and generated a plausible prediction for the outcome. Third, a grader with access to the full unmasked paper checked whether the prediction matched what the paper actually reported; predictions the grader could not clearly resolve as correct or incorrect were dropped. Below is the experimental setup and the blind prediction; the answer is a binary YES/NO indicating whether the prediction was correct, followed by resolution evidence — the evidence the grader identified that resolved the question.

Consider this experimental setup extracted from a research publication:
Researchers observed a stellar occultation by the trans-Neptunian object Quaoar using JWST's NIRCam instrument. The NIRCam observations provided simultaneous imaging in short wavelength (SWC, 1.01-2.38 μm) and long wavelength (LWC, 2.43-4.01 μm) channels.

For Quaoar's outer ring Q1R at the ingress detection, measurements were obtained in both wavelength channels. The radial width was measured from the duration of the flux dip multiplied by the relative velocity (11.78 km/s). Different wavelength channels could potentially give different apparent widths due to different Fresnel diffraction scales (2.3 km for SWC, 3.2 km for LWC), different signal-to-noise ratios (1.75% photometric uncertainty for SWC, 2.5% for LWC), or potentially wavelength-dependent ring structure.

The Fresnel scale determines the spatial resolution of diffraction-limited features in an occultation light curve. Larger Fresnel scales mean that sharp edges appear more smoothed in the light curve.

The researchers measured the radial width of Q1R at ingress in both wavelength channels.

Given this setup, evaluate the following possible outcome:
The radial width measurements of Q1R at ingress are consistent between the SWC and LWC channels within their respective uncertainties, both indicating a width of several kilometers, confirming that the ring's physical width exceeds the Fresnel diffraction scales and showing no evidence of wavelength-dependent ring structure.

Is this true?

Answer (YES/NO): NO